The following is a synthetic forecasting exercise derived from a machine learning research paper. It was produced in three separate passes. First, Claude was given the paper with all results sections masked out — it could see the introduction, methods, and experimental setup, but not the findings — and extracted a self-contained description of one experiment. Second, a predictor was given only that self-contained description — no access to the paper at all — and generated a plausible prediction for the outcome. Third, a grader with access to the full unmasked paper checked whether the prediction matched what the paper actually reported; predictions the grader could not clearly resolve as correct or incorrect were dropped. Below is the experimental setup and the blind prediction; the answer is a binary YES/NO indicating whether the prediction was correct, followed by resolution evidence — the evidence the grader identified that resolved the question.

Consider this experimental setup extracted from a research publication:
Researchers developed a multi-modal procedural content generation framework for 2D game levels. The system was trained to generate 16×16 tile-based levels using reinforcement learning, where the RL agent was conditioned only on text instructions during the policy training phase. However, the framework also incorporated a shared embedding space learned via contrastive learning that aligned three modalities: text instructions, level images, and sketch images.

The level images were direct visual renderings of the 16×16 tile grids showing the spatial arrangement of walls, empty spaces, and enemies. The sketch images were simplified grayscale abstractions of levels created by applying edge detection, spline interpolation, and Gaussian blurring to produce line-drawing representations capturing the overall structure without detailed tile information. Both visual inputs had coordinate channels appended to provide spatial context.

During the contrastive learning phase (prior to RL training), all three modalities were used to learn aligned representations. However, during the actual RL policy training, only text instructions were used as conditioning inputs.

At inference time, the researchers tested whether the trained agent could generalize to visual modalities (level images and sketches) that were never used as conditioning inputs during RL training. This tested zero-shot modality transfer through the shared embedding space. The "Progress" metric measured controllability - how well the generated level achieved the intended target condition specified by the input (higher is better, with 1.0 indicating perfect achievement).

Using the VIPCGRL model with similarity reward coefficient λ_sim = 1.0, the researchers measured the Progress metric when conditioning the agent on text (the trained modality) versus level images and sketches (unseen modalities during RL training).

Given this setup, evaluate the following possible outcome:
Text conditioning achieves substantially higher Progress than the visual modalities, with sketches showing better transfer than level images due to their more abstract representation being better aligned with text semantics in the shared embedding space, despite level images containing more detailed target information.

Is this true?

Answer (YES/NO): NO